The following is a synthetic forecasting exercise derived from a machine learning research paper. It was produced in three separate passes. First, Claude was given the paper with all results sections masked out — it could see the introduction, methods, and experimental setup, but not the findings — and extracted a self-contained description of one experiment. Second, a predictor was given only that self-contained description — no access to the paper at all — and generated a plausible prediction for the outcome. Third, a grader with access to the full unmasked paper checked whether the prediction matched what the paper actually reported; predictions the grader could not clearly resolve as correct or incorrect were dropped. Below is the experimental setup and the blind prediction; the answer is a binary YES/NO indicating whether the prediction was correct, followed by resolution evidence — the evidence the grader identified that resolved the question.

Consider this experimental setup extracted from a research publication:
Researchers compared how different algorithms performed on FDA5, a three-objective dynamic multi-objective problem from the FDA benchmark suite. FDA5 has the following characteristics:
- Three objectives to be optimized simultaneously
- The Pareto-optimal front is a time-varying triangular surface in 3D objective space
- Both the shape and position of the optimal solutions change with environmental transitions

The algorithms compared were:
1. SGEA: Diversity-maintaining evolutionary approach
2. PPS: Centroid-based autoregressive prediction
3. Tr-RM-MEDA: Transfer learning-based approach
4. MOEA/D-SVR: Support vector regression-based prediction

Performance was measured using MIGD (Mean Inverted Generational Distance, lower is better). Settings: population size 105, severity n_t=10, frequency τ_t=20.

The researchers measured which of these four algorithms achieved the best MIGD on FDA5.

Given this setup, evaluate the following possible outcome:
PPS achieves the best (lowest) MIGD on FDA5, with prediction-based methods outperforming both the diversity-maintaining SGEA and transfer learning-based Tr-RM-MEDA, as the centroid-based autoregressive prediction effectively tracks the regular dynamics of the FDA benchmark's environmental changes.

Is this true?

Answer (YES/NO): NO